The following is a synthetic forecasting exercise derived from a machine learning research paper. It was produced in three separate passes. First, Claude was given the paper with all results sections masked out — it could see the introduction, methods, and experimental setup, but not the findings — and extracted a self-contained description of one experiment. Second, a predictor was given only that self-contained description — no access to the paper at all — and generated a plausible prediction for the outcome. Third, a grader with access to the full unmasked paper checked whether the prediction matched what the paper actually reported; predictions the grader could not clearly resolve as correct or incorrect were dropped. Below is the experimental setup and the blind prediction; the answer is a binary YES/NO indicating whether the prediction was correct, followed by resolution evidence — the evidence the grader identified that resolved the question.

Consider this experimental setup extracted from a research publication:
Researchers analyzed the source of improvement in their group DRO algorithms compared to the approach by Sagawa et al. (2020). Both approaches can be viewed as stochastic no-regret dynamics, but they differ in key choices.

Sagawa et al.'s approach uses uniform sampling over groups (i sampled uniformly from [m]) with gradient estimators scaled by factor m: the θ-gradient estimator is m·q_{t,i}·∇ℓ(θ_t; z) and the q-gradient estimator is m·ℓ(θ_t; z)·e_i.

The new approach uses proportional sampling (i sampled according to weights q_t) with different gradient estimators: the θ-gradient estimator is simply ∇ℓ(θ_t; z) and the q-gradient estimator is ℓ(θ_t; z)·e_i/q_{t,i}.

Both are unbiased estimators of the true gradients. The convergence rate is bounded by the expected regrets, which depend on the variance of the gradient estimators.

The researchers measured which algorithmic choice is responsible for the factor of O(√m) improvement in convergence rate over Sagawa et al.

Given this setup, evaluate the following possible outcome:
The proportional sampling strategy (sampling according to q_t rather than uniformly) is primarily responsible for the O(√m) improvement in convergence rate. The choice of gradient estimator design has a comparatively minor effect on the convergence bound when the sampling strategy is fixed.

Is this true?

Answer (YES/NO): NO